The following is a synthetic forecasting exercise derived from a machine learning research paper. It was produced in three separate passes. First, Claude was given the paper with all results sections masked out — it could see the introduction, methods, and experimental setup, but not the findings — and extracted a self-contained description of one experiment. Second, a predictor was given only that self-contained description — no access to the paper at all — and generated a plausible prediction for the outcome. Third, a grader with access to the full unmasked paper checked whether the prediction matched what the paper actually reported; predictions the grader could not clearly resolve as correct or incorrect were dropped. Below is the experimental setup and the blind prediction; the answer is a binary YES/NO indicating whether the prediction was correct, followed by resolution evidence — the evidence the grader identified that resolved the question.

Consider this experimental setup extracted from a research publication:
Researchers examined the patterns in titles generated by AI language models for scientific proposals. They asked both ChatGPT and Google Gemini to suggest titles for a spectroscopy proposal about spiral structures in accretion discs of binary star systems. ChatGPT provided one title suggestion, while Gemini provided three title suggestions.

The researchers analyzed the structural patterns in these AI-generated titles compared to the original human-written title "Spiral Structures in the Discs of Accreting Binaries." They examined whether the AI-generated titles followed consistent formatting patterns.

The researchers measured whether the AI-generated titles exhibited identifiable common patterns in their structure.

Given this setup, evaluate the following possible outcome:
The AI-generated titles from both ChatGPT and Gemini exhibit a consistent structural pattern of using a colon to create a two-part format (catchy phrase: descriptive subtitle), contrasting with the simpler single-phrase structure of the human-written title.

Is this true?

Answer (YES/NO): YES